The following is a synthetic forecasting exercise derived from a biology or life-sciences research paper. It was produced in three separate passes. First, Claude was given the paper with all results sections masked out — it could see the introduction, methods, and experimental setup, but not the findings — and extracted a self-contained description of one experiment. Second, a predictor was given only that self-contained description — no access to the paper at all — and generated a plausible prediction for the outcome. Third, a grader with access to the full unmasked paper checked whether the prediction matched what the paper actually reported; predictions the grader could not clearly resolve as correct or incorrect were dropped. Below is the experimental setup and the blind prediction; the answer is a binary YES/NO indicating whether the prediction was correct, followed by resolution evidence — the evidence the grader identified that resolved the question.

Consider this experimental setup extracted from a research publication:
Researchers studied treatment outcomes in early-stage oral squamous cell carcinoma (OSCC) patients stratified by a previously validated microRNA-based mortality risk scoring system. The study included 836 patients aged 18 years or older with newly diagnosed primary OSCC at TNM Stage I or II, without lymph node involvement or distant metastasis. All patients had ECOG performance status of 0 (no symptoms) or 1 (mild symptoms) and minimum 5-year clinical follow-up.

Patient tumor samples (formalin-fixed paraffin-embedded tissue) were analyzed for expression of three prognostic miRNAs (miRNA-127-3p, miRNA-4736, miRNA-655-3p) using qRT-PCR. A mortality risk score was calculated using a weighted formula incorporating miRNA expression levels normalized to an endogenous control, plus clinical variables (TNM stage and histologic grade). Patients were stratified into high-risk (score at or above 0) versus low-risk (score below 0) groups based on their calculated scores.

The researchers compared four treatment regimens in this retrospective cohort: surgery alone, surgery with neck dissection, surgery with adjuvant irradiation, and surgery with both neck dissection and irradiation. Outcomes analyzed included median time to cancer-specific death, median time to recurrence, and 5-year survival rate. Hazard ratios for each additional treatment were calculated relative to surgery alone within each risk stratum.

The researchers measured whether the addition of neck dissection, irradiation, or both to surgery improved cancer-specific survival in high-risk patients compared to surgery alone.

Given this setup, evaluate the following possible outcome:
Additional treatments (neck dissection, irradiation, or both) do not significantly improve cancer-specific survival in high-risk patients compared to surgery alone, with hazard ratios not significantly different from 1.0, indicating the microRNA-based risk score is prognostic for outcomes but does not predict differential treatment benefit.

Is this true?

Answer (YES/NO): NO